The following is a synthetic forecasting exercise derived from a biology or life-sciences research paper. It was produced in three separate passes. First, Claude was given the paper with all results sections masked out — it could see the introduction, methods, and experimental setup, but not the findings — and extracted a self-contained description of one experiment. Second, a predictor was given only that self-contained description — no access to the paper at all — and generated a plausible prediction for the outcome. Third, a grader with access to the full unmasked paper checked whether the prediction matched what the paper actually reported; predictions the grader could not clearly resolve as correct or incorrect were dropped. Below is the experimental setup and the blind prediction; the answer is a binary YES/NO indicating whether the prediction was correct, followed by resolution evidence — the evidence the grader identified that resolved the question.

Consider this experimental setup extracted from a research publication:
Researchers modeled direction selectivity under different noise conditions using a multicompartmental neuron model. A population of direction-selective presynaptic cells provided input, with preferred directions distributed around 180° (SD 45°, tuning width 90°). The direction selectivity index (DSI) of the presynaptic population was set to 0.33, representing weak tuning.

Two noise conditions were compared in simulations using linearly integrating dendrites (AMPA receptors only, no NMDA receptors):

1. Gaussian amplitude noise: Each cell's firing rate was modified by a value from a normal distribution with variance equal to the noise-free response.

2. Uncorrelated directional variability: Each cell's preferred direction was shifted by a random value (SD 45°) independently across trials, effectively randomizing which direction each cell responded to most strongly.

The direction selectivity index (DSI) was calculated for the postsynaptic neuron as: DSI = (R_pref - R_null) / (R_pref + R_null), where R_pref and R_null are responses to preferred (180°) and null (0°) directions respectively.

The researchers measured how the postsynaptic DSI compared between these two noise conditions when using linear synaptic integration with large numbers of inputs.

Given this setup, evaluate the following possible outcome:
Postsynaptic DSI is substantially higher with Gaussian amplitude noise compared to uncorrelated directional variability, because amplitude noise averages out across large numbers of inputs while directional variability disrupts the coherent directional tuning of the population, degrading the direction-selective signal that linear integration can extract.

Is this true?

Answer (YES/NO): YES